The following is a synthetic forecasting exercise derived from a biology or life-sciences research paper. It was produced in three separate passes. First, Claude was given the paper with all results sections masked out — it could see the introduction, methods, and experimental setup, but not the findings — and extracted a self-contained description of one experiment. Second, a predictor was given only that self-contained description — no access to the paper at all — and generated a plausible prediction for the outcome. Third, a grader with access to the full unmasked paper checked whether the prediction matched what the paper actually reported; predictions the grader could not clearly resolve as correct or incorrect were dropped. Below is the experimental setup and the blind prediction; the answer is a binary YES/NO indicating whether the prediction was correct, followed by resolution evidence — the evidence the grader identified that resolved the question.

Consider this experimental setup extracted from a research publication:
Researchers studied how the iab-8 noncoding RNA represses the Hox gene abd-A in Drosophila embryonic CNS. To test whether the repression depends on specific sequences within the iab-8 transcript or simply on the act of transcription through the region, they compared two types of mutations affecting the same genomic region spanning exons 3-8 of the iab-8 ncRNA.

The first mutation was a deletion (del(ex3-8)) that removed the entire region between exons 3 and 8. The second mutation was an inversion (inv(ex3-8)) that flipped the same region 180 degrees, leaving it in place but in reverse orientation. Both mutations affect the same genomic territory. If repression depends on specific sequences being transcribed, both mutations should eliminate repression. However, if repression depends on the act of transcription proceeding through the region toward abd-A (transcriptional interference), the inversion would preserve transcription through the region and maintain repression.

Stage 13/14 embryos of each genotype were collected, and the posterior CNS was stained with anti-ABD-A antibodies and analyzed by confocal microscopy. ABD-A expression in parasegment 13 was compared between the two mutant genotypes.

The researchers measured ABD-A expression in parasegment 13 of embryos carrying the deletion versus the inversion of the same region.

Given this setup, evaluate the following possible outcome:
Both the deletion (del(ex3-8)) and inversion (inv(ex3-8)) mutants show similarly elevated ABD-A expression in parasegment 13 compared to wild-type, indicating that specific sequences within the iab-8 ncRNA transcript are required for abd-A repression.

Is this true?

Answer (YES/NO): NO